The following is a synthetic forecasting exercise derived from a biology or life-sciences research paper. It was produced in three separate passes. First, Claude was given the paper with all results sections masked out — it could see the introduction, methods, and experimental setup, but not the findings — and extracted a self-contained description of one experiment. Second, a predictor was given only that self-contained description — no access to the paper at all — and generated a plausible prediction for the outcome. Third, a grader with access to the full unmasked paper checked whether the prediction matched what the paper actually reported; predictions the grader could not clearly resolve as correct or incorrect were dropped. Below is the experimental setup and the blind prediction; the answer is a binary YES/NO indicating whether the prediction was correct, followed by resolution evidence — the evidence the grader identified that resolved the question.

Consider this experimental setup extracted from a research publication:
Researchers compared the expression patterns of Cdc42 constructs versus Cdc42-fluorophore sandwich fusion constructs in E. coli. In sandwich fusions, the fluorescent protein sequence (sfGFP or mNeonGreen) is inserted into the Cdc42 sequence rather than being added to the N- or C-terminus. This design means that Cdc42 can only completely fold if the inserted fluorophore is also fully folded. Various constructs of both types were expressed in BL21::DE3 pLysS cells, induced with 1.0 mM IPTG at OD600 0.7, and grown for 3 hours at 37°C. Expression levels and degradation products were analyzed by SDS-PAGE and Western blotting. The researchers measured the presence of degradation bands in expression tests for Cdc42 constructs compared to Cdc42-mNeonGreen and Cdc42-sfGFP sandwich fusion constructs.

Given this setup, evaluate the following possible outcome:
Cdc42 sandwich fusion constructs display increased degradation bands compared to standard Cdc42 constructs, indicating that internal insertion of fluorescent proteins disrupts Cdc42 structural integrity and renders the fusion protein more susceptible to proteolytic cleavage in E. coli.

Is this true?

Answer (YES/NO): YES